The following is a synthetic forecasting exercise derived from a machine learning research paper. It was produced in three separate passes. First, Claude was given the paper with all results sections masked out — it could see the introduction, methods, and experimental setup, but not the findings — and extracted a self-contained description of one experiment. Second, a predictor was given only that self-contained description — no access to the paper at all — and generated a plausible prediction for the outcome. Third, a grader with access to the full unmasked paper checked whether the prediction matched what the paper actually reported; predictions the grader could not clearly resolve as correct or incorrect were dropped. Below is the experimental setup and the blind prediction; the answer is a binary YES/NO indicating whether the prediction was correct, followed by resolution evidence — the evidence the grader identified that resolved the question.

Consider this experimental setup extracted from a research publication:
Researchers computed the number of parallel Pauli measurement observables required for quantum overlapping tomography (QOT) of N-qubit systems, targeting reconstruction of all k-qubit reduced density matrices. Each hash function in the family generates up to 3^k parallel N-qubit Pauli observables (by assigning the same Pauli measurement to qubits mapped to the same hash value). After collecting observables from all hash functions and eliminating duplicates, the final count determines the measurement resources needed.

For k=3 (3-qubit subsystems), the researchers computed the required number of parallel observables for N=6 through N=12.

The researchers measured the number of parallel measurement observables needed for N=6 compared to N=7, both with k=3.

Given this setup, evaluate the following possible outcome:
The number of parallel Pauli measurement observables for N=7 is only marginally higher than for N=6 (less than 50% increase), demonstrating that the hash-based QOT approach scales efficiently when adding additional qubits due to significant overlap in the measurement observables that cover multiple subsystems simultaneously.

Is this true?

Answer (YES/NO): YES